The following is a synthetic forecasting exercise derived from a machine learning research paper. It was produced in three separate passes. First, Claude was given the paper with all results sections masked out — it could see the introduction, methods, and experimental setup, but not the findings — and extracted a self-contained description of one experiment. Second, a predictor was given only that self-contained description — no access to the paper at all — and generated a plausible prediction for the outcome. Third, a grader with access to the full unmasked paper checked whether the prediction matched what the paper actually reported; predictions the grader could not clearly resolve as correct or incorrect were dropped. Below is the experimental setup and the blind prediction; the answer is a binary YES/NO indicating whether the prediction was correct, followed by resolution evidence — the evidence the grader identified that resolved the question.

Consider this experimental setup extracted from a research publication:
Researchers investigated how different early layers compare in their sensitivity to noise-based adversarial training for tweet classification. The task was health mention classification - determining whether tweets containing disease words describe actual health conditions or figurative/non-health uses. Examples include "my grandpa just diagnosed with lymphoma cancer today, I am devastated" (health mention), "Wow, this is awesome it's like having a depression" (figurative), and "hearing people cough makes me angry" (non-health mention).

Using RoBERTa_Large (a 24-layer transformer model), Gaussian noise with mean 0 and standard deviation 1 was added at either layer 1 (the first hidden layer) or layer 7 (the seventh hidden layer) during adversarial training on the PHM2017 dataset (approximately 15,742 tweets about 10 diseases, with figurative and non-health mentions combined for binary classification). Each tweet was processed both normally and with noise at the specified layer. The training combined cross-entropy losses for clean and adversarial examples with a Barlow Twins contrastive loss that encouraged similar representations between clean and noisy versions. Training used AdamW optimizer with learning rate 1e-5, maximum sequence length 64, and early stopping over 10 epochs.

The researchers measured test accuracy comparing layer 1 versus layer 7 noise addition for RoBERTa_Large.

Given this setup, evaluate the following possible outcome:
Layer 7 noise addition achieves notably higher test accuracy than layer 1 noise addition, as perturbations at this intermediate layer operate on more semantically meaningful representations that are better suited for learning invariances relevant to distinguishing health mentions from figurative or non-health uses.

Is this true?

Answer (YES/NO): NO